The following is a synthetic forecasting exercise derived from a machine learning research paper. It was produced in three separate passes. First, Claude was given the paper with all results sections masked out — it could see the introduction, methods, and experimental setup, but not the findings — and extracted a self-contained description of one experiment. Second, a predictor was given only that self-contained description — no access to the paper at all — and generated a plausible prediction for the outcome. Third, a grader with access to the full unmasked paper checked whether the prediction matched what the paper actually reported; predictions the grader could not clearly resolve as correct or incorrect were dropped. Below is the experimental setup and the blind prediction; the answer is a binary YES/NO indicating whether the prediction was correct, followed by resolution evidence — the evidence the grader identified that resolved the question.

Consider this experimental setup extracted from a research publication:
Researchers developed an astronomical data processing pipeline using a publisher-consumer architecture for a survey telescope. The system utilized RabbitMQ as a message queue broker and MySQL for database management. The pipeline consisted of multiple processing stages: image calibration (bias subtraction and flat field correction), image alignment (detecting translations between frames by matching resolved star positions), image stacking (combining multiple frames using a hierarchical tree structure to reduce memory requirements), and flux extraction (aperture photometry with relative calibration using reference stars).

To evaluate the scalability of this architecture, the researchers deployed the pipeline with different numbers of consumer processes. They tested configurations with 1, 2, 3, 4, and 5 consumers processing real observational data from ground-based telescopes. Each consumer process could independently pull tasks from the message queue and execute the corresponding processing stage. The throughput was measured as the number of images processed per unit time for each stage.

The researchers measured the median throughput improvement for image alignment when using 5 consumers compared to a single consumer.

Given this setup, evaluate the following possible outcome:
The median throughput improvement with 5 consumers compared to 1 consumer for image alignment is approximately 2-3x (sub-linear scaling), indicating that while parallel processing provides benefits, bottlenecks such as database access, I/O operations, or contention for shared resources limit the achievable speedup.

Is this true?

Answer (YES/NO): NO